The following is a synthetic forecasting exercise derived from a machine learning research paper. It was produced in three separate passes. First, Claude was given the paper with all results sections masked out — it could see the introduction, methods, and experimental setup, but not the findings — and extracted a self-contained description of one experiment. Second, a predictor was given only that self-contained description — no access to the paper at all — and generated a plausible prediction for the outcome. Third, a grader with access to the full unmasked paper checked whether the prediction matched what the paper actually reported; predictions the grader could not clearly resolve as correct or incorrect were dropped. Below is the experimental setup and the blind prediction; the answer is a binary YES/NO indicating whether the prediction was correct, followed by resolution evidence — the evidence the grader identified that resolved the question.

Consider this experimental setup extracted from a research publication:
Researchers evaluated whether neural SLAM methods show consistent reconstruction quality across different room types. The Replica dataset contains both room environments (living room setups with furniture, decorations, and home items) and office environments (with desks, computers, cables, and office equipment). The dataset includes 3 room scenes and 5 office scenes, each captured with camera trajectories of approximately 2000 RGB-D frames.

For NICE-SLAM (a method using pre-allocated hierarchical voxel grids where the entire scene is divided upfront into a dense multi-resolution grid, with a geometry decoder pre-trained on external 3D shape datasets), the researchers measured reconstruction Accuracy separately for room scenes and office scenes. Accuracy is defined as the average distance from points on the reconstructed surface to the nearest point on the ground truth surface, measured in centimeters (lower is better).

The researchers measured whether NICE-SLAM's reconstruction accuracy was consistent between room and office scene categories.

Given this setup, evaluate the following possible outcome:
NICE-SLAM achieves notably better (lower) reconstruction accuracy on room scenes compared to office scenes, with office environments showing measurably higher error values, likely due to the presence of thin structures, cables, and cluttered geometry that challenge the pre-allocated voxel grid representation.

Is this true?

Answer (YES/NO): YES